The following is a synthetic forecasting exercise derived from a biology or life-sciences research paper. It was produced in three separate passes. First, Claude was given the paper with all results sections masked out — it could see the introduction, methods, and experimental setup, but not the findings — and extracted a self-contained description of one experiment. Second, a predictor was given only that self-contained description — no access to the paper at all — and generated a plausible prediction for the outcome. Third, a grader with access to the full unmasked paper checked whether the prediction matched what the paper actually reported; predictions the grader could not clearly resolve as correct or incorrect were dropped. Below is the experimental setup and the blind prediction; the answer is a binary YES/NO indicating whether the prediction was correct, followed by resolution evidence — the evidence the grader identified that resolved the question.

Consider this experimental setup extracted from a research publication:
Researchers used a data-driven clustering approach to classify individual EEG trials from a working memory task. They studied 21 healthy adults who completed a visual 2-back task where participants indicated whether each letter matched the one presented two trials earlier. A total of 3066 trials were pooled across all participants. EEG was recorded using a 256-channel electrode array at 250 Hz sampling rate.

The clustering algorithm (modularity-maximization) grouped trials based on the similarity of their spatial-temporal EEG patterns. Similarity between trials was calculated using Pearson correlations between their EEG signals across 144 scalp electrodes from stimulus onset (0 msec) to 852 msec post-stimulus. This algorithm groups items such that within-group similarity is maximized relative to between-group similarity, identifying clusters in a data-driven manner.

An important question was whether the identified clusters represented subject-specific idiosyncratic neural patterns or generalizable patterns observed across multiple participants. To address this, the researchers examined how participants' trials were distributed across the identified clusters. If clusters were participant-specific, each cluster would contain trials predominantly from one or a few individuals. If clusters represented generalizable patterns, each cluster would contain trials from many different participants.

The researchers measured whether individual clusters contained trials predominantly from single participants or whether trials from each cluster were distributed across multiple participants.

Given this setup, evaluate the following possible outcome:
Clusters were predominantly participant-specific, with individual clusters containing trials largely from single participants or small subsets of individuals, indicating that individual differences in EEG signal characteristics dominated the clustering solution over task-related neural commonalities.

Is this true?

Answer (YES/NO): NO